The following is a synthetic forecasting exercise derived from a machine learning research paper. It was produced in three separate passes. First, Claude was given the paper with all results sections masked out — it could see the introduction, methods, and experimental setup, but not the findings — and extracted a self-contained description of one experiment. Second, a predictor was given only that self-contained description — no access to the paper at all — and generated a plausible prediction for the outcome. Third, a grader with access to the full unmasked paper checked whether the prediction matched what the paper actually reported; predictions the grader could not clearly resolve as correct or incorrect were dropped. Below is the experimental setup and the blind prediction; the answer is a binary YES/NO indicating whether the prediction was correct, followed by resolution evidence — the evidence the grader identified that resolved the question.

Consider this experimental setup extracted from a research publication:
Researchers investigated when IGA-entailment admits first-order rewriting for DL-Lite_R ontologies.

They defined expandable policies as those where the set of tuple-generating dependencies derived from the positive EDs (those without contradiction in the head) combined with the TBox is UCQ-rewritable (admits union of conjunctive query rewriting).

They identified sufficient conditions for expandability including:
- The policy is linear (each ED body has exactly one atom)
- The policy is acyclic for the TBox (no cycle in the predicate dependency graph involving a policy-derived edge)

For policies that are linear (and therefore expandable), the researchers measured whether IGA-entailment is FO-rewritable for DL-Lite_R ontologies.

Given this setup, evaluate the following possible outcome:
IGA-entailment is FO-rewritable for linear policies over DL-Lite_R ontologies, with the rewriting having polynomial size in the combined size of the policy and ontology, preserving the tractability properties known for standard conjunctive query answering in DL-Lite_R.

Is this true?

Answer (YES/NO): NO